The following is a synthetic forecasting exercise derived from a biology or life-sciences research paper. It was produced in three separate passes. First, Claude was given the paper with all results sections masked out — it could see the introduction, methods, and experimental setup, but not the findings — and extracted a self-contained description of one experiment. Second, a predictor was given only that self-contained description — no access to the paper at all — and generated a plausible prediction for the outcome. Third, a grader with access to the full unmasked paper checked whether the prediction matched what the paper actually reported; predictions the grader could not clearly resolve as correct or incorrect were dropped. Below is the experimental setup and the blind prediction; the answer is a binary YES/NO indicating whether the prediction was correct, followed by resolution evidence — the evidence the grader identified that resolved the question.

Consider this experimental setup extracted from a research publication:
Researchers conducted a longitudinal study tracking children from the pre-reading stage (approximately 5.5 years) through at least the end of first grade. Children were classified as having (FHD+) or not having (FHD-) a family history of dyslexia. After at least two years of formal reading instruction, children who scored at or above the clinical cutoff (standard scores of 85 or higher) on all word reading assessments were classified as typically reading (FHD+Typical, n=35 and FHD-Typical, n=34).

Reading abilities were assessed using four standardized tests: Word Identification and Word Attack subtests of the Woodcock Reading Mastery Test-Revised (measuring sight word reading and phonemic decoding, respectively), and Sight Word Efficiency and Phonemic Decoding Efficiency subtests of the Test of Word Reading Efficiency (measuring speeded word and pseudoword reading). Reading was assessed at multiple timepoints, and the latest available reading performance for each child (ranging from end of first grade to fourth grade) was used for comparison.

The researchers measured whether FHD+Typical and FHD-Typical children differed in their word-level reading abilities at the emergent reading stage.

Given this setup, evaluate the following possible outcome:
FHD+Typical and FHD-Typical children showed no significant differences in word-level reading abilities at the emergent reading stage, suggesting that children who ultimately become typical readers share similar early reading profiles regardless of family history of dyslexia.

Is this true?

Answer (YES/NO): YES